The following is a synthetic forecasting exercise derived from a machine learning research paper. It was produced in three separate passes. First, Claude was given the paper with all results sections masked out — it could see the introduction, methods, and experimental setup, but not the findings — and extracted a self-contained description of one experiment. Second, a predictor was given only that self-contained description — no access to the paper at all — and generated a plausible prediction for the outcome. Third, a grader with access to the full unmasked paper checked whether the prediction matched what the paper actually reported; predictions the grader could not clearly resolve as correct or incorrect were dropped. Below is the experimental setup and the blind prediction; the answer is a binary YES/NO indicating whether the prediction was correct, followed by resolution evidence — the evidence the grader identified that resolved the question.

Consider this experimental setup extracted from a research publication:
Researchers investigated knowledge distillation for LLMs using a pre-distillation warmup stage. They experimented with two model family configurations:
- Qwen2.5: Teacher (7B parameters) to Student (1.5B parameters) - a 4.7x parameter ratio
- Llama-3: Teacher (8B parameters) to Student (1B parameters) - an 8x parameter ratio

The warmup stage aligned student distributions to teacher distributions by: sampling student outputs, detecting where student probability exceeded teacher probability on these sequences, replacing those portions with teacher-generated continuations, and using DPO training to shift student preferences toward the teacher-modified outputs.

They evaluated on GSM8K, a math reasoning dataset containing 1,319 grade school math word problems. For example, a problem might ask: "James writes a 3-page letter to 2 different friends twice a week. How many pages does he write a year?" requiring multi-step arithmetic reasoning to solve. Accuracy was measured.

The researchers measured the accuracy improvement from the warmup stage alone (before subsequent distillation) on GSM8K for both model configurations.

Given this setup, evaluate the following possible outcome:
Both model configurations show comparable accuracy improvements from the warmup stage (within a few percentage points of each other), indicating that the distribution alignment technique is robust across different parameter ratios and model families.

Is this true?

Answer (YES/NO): NO